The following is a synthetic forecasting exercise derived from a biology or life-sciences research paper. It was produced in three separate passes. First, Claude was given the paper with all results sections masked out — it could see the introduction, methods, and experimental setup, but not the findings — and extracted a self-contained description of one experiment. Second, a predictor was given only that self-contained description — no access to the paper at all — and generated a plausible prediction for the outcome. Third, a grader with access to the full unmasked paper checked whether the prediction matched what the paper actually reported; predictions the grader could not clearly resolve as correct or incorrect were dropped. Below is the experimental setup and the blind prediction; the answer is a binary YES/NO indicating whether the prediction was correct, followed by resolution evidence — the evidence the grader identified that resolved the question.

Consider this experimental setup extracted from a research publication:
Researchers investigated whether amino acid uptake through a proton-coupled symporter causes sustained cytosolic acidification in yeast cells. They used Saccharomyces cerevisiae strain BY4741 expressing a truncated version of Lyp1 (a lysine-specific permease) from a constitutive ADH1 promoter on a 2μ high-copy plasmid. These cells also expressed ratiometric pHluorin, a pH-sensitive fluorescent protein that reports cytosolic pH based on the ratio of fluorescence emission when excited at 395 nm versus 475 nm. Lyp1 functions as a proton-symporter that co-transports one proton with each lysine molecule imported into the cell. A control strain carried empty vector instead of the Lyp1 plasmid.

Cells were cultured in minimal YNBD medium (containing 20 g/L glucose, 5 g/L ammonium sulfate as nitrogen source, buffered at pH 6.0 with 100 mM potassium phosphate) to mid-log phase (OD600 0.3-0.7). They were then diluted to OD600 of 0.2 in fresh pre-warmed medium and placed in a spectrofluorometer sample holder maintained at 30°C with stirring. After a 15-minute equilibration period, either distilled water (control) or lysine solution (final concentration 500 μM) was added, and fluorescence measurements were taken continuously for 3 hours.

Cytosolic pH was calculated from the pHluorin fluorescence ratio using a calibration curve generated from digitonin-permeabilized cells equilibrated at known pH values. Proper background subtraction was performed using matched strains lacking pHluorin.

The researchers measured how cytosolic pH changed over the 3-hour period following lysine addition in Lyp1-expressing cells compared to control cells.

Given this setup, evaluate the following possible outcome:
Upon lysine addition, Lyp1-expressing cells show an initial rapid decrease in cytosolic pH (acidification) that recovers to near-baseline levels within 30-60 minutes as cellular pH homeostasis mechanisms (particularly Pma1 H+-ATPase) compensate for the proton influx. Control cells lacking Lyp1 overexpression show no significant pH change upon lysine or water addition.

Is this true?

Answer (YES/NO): NO